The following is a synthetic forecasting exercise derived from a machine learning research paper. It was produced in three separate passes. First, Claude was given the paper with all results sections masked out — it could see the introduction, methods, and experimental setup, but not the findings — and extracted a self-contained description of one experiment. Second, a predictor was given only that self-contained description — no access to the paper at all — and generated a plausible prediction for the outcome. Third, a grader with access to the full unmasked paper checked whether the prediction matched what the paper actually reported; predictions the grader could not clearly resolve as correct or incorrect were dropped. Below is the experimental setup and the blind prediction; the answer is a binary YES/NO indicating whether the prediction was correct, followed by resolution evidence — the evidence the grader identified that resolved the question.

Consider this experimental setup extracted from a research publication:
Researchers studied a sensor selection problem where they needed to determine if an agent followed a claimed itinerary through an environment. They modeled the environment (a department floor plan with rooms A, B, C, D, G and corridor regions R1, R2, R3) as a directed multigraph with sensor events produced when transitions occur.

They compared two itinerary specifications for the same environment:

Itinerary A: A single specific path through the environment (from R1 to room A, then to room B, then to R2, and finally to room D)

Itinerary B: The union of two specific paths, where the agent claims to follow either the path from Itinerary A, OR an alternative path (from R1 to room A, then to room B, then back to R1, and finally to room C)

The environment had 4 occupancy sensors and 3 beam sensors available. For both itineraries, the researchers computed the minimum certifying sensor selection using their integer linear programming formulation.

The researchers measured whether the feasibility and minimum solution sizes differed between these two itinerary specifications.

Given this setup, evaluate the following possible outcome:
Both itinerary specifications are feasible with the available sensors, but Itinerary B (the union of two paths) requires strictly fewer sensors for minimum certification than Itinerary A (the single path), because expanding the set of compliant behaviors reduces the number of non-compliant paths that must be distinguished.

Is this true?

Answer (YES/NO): NO